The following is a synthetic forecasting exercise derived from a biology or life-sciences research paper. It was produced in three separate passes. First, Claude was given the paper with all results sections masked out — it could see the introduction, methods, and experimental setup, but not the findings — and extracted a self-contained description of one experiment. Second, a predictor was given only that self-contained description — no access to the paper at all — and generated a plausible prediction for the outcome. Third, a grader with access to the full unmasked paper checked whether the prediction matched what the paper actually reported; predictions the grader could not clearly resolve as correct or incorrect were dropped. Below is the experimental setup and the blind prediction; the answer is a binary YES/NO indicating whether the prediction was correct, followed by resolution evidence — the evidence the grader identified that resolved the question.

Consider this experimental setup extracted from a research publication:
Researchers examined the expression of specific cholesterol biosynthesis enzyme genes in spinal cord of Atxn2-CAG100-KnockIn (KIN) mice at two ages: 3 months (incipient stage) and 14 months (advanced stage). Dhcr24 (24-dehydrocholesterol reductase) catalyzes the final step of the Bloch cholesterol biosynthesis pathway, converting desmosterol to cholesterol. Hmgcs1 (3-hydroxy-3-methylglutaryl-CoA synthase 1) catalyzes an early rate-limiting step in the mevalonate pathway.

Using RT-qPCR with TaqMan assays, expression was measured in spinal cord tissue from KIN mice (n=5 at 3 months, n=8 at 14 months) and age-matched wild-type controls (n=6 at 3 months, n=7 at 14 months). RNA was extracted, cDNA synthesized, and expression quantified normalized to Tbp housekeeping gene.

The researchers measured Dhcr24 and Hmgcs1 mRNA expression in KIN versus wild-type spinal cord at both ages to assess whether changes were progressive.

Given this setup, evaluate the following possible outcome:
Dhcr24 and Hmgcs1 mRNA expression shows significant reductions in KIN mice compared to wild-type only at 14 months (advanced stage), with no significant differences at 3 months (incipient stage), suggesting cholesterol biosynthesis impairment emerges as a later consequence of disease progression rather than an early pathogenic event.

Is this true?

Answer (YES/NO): NO